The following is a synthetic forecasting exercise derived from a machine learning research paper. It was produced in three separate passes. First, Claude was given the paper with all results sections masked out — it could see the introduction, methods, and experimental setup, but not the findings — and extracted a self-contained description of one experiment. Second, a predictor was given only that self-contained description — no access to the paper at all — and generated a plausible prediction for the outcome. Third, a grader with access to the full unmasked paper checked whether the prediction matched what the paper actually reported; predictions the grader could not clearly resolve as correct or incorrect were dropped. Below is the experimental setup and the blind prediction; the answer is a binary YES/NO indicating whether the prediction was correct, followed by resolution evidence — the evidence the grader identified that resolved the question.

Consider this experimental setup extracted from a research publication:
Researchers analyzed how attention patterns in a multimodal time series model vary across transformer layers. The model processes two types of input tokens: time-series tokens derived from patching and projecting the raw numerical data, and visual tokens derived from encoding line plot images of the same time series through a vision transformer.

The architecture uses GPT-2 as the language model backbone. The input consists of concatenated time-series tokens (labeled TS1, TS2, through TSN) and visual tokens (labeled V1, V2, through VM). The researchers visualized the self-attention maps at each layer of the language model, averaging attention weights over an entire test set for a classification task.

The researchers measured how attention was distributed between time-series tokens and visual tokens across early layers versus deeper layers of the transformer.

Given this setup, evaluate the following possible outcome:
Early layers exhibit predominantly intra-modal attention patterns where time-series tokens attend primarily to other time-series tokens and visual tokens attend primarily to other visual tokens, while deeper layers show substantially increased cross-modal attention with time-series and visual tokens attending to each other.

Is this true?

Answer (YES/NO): NO